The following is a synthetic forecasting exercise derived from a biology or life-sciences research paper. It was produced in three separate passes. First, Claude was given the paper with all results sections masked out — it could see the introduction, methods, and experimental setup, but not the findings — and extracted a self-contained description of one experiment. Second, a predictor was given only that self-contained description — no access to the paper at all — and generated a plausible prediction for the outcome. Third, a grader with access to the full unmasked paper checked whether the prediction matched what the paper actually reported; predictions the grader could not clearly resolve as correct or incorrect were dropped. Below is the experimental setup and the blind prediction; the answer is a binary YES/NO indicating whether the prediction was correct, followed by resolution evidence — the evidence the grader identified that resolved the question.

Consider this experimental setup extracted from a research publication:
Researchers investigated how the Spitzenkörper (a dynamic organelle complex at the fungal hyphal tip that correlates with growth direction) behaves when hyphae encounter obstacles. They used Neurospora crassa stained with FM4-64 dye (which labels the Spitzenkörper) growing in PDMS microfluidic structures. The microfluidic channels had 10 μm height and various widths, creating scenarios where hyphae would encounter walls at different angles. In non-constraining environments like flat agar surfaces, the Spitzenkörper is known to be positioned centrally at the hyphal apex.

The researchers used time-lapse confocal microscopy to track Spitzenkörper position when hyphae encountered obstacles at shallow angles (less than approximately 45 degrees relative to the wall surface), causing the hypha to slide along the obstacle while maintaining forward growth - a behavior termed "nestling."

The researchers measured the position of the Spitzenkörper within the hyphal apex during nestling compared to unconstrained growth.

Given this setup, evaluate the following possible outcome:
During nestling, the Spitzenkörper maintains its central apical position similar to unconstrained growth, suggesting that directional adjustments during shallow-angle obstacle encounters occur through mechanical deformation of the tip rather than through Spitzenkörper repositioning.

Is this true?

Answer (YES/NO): NO